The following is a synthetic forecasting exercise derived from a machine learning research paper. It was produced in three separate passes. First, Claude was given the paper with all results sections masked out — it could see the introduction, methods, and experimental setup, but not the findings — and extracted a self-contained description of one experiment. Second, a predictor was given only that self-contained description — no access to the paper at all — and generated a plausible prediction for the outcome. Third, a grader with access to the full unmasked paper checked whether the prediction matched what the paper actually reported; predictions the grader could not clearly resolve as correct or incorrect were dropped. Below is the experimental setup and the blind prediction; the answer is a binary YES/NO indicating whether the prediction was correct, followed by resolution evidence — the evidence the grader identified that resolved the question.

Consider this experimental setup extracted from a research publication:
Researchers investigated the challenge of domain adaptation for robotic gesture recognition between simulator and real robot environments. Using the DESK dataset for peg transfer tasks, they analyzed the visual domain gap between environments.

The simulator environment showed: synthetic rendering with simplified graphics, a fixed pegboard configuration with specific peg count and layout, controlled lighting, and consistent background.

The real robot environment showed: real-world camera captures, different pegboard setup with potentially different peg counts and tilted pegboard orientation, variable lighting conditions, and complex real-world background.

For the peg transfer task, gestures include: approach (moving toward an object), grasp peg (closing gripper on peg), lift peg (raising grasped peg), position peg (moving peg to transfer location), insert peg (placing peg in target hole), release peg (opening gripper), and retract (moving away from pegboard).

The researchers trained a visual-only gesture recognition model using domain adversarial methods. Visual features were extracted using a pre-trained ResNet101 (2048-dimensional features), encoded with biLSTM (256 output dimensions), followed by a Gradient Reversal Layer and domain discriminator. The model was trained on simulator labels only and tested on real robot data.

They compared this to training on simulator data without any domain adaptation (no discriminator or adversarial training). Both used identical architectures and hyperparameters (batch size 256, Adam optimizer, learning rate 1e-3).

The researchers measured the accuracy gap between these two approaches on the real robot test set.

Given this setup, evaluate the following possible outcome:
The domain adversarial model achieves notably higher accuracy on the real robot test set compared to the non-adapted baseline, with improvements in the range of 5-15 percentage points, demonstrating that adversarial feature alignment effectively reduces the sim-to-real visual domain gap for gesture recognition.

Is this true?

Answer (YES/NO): NO